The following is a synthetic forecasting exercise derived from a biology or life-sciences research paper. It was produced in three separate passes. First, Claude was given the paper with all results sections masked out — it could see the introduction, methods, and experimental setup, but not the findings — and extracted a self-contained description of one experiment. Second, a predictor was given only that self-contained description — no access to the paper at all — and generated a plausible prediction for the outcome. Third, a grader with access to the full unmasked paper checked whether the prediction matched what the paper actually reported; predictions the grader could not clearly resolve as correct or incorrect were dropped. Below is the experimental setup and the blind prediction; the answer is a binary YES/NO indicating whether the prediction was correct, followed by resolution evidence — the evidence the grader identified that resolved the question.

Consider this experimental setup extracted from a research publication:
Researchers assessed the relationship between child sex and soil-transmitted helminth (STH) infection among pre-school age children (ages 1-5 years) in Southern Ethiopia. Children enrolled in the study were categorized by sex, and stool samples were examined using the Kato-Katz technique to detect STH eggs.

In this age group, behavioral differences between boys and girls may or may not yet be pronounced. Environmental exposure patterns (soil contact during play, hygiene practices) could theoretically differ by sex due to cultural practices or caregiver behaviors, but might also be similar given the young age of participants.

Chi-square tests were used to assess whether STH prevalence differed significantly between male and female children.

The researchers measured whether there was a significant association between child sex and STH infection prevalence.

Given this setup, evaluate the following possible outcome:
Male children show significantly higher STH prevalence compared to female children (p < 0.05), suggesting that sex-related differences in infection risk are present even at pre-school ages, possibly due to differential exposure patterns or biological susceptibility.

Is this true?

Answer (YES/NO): NO